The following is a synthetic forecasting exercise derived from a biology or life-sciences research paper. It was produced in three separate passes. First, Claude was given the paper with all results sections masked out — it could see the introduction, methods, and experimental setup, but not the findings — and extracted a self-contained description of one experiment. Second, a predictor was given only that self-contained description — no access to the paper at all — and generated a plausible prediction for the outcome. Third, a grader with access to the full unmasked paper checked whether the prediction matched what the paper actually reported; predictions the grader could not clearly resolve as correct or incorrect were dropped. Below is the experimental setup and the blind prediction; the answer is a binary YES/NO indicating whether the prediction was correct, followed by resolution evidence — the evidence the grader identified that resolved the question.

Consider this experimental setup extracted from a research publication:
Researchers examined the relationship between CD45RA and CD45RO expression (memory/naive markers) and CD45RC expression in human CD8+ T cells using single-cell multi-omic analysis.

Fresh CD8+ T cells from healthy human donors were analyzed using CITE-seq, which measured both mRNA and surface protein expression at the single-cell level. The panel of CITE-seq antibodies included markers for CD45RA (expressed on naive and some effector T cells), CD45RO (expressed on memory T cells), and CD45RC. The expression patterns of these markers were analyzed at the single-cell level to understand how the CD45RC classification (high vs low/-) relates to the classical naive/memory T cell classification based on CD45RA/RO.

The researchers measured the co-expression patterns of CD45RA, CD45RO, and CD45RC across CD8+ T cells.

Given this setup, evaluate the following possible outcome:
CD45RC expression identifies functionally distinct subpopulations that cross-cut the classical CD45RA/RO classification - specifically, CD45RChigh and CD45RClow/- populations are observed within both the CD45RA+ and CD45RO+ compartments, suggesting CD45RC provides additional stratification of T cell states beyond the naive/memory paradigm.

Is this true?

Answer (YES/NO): NO